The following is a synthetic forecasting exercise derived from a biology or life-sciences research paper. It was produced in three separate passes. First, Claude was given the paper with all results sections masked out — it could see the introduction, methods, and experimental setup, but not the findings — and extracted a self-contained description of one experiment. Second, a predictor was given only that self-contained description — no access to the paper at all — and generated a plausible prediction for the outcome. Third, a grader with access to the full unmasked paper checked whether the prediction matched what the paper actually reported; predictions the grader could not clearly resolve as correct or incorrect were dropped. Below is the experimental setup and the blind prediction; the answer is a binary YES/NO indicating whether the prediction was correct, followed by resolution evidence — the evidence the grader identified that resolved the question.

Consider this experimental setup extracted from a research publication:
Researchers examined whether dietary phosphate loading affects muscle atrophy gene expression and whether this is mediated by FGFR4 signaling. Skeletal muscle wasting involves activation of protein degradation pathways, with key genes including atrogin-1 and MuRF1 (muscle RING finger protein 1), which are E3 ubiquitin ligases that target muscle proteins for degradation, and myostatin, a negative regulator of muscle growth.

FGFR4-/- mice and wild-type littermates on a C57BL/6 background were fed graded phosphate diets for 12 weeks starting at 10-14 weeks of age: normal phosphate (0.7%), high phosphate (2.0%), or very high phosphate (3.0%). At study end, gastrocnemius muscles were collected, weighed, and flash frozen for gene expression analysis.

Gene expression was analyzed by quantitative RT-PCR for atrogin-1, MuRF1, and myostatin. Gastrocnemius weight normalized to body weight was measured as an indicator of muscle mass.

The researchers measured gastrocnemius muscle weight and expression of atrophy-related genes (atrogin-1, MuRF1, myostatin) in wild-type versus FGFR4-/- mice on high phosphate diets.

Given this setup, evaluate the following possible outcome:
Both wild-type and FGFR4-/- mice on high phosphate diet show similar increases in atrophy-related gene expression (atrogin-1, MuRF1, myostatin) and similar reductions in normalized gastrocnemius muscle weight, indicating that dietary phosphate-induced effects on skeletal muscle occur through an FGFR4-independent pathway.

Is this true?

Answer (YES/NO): YES